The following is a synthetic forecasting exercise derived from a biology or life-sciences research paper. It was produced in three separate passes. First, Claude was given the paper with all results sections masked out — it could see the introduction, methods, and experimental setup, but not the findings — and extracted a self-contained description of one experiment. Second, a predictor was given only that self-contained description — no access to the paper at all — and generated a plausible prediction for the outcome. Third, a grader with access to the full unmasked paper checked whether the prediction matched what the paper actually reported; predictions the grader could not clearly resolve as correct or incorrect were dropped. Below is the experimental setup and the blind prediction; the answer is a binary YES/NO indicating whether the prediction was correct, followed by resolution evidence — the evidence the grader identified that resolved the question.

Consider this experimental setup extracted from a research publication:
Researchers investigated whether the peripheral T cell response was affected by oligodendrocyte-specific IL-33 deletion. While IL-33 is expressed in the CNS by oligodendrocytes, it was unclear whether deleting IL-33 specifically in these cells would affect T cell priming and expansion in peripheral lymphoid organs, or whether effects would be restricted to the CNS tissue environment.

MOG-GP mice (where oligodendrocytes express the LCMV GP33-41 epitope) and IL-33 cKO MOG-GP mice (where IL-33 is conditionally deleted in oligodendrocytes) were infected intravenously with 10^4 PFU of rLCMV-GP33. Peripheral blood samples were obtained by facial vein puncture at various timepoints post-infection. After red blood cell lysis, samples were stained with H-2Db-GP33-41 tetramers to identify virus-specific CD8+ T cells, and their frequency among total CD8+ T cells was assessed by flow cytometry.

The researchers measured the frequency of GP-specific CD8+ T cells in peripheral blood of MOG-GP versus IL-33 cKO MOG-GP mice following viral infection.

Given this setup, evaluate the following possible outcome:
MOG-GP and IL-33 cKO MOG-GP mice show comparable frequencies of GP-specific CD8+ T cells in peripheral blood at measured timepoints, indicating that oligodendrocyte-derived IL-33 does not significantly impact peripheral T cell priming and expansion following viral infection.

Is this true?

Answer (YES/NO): YES